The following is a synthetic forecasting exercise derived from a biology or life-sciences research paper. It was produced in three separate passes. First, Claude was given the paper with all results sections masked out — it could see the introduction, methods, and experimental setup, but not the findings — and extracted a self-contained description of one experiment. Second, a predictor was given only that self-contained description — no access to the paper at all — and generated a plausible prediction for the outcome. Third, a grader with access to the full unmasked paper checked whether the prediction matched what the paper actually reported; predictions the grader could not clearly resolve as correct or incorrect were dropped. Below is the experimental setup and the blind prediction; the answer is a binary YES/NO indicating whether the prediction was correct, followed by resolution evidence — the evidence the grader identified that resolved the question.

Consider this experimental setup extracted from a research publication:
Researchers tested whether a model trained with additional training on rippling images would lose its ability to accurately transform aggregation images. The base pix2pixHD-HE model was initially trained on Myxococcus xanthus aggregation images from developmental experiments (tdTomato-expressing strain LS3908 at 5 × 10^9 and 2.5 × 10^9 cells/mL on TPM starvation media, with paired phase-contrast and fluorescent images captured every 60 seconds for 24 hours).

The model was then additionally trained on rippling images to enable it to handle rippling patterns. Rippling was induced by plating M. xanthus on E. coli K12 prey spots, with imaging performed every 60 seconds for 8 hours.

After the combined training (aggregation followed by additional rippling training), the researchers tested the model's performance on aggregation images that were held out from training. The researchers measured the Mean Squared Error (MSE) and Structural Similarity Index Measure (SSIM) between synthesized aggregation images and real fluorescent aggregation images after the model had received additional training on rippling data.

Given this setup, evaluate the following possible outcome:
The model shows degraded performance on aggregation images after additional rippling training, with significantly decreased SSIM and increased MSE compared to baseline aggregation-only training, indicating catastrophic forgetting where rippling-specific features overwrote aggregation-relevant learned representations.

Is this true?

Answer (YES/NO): NO